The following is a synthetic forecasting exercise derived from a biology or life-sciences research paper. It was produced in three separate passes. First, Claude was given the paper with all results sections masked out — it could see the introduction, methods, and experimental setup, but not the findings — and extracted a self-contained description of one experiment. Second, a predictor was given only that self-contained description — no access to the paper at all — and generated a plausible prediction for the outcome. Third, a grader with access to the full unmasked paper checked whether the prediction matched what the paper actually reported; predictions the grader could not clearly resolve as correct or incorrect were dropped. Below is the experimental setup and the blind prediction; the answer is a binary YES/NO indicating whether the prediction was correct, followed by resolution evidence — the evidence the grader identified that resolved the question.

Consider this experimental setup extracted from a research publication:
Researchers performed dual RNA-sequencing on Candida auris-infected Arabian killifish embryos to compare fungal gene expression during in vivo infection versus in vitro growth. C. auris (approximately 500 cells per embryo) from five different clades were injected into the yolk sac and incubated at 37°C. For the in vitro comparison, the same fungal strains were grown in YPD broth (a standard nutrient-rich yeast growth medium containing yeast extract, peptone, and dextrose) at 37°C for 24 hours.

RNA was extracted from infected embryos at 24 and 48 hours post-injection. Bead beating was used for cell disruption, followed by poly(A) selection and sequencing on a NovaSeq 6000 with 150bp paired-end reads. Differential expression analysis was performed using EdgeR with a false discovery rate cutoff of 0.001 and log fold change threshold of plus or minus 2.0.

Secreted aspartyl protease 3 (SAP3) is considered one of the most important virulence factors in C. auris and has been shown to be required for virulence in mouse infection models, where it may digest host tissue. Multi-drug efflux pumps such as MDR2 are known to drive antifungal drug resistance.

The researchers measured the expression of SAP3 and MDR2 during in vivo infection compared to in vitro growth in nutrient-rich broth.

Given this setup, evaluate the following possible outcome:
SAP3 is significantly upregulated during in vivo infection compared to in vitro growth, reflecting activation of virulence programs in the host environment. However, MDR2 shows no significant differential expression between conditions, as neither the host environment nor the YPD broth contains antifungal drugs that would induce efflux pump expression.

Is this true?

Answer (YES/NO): NO